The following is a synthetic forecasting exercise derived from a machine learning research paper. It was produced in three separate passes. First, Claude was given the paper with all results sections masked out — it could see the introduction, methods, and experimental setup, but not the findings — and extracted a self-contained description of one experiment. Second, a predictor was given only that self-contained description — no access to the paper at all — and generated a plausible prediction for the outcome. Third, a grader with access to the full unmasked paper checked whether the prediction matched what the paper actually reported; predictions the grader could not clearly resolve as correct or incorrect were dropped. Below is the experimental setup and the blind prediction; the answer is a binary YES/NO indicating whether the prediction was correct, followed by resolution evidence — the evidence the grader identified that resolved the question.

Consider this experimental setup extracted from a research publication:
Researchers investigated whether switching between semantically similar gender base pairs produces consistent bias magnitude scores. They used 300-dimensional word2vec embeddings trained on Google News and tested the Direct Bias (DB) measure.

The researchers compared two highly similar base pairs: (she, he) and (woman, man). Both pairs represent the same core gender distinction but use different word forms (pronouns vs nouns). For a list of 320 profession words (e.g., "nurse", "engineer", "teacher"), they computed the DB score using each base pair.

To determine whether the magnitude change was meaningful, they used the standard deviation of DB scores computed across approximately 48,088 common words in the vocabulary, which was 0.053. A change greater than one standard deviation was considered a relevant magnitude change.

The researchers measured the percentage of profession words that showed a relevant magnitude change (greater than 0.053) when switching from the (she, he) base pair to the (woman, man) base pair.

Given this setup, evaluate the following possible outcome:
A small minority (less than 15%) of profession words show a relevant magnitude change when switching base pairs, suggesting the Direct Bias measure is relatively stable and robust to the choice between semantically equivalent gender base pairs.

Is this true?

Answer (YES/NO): NO